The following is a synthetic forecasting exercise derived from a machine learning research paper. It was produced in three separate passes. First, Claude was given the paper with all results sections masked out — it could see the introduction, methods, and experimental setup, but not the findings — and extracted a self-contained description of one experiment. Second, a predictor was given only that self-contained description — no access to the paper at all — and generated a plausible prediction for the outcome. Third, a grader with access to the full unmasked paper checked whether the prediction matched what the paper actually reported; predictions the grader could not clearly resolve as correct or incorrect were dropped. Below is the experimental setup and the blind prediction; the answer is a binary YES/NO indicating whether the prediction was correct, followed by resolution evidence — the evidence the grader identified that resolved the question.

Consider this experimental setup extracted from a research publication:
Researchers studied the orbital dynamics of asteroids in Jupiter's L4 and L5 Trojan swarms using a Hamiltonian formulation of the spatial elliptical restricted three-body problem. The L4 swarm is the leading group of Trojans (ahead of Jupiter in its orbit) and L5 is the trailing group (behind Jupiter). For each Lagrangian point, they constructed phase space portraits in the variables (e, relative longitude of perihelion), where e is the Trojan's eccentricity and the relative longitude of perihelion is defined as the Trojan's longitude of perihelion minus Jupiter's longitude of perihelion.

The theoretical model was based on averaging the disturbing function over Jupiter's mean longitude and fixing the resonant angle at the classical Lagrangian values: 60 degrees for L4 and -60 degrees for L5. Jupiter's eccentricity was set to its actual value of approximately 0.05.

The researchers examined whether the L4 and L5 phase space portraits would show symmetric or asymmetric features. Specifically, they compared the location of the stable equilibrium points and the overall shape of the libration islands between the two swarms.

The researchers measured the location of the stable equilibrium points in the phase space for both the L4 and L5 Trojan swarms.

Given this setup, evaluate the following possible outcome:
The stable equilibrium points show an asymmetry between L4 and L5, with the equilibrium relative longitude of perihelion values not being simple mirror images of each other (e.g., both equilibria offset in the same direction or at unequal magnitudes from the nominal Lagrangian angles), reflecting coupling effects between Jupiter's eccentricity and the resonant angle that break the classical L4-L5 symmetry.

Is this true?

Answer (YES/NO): NO